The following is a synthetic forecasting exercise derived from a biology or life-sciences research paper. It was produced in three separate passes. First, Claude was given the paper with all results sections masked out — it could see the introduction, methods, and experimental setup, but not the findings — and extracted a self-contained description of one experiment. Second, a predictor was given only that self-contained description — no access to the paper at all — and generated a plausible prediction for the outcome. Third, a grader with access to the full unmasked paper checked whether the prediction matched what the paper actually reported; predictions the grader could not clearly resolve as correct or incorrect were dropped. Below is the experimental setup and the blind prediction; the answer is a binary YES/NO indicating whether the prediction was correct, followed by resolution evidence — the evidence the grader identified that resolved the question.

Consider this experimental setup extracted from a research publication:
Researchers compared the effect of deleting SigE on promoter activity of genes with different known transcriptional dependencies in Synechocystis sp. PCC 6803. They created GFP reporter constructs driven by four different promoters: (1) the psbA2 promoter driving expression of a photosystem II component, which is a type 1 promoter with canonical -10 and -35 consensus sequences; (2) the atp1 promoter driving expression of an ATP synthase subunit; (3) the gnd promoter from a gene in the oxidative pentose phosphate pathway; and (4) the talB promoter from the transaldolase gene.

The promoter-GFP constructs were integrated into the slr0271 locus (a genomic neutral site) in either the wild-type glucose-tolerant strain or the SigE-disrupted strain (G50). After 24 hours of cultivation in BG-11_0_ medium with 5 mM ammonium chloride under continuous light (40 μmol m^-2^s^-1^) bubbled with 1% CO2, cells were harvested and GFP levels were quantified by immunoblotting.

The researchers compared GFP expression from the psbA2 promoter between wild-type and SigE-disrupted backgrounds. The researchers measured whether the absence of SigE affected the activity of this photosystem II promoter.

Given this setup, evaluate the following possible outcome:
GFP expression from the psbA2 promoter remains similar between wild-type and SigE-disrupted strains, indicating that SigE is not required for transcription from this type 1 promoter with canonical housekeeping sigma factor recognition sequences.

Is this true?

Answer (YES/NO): YES